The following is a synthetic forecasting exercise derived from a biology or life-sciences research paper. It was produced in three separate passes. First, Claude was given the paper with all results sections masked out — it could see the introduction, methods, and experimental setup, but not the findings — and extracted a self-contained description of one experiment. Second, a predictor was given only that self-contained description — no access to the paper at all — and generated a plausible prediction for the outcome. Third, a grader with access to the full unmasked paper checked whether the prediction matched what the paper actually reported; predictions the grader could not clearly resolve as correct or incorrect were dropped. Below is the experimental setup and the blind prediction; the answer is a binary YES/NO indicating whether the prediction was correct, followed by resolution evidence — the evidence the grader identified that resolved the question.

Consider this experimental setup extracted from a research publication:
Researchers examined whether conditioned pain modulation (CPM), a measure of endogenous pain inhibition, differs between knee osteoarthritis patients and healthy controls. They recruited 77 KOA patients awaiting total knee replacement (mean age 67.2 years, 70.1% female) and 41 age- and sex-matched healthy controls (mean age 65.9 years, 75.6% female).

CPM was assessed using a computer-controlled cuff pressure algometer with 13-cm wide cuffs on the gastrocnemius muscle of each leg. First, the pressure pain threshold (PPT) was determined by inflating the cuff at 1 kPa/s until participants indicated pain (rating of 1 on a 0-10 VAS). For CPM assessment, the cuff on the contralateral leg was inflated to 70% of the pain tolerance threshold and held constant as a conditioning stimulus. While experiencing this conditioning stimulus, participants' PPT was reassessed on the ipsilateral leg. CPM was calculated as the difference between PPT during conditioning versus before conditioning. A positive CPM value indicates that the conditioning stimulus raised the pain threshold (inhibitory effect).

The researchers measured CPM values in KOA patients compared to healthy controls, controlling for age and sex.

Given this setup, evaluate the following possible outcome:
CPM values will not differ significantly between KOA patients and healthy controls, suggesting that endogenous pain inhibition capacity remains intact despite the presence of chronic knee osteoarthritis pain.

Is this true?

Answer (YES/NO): YES